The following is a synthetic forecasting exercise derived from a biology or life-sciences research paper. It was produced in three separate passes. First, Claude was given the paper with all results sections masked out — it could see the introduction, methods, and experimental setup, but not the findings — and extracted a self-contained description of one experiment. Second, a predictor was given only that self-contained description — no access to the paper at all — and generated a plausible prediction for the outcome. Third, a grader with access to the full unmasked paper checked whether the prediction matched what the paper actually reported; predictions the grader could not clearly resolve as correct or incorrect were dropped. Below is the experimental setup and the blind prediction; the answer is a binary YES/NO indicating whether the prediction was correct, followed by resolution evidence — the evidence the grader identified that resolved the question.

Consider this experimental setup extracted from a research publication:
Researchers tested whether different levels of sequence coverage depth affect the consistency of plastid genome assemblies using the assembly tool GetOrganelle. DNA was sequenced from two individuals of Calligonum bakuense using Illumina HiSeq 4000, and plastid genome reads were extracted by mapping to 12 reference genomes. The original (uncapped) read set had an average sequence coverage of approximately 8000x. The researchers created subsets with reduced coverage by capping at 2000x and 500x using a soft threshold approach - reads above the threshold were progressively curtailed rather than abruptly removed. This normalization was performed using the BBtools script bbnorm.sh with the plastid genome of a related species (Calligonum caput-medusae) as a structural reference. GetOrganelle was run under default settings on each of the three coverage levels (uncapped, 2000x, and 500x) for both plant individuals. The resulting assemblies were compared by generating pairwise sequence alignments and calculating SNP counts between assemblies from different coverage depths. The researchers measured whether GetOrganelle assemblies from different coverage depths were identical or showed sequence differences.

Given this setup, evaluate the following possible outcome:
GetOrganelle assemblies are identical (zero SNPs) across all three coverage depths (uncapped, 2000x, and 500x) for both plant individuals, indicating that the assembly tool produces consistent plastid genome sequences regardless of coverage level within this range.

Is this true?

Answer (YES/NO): YES